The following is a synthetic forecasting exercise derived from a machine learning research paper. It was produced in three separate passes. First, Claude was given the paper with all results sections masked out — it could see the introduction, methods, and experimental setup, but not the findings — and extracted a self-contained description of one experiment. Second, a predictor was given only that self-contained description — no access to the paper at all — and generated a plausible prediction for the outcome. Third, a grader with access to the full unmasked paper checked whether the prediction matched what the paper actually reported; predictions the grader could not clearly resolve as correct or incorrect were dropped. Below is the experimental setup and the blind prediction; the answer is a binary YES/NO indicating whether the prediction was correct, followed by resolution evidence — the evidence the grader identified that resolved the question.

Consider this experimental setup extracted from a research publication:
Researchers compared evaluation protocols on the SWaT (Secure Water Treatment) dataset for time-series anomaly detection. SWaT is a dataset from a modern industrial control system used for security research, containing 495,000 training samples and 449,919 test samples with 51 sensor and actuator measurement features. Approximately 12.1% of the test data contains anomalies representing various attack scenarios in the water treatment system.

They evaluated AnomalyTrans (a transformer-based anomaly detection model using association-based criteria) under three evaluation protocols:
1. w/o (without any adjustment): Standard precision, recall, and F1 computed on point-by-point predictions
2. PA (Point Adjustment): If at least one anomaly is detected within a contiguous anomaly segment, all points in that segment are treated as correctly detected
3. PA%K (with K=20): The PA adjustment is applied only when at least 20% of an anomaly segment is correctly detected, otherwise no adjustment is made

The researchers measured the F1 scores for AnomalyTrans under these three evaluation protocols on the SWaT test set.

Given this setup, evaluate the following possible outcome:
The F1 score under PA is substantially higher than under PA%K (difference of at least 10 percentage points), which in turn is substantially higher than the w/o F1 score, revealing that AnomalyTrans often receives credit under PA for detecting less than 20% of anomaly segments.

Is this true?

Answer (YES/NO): NO